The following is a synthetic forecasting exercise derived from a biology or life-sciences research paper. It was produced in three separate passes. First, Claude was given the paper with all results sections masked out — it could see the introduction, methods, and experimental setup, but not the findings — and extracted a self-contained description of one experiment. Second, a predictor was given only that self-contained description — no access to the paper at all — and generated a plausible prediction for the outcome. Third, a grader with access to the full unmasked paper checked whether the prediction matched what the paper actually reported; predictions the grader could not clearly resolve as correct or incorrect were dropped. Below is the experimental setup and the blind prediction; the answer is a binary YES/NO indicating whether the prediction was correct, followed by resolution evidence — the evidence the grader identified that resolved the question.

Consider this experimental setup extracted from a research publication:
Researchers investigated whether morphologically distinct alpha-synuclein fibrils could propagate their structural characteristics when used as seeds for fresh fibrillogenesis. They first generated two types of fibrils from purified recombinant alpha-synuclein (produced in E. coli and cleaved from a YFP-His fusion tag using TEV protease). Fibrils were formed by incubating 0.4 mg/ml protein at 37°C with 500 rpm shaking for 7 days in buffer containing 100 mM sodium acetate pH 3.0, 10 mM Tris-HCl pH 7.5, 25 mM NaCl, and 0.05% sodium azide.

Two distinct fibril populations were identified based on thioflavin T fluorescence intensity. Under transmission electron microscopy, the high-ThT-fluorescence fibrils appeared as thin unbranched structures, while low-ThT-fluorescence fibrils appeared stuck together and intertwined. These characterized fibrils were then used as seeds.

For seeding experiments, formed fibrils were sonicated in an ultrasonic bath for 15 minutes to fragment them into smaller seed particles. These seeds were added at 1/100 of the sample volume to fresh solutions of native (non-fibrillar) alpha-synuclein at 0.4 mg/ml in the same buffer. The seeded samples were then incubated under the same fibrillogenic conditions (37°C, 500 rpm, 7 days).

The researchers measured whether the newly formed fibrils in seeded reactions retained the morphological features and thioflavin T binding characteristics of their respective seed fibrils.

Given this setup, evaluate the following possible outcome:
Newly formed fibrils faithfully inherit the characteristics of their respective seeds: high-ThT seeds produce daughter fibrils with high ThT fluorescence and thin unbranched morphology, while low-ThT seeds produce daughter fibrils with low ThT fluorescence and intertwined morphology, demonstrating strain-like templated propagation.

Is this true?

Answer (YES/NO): YES